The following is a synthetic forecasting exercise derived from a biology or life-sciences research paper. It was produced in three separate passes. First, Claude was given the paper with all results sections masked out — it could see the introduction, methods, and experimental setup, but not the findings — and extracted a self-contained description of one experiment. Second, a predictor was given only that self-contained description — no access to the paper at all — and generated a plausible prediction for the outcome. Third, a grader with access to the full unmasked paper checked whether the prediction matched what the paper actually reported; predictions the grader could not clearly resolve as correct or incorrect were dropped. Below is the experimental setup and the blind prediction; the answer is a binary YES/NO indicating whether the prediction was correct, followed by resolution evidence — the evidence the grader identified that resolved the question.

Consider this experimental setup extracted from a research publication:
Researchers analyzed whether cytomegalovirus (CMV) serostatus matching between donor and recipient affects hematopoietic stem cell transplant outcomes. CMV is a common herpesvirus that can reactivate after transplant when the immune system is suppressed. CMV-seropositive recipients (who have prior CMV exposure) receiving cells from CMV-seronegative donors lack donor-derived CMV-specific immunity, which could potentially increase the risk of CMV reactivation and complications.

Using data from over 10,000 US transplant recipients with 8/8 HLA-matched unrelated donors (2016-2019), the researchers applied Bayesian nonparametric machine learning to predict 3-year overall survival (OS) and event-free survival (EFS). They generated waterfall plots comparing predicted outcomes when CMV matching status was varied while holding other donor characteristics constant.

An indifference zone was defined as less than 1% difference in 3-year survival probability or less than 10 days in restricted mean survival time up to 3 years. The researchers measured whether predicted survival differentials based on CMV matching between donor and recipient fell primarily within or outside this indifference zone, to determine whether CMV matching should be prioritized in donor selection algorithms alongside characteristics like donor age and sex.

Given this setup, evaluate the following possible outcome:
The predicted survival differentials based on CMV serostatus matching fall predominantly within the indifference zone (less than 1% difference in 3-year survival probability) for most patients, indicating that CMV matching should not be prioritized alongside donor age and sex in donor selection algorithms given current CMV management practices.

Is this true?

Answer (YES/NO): YES